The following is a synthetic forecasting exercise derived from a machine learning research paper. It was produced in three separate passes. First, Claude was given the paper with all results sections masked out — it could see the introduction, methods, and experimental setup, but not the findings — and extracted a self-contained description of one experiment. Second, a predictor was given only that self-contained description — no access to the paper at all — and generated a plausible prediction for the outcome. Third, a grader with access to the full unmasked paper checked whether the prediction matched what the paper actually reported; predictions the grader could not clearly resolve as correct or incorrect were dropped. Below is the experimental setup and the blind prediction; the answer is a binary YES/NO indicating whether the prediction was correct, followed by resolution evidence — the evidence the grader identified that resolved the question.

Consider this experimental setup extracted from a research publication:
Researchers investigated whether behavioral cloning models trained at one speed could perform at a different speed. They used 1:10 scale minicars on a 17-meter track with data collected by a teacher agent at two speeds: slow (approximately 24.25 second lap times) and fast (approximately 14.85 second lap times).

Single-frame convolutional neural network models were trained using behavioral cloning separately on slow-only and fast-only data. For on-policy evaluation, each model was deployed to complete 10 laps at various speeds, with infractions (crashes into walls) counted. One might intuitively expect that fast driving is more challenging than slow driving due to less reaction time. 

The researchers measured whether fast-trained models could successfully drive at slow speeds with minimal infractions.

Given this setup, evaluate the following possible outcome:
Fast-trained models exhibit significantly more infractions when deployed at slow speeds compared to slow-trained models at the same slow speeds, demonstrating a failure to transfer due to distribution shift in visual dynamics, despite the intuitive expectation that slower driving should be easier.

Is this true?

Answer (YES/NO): NO